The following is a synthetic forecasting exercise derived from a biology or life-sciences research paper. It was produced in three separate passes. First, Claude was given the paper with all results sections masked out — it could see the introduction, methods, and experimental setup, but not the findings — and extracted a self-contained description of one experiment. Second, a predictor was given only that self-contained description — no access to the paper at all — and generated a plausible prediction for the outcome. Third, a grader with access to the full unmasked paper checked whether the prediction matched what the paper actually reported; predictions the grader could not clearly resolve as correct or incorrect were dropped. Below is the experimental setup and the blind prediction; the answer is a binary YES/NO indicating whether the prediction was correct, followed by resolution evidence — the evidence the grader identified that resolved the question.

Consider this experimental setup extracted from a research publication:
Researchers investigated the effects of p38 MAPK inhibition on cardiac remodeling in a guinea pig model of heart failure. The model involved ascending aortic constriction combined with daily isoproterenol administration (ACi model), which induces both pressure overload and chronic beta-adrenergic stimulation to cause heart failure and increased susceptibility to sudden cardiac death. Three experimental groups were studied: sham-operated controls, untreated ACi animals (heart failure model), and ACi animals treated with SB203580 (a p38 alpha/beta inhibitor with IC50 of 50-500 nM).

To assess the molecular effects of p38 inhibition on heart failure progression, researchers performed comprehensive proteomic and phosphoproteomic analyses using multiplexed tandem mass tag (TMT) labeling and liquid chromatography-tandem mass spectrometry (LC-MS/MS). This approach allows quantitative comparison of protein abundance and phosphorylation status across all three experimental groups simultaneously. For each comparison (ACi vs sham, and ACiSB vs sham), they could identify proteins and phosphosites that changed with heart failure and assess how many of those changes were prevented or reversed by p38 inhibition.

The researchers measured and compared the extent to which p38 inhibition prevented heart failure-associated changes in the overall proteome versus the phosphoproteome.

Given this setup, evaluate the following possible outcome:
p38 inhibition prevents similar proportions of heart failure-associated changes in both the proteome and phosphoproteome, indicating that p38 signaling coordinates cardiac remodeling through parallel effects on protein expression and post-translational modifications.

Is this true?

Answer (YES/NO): NO